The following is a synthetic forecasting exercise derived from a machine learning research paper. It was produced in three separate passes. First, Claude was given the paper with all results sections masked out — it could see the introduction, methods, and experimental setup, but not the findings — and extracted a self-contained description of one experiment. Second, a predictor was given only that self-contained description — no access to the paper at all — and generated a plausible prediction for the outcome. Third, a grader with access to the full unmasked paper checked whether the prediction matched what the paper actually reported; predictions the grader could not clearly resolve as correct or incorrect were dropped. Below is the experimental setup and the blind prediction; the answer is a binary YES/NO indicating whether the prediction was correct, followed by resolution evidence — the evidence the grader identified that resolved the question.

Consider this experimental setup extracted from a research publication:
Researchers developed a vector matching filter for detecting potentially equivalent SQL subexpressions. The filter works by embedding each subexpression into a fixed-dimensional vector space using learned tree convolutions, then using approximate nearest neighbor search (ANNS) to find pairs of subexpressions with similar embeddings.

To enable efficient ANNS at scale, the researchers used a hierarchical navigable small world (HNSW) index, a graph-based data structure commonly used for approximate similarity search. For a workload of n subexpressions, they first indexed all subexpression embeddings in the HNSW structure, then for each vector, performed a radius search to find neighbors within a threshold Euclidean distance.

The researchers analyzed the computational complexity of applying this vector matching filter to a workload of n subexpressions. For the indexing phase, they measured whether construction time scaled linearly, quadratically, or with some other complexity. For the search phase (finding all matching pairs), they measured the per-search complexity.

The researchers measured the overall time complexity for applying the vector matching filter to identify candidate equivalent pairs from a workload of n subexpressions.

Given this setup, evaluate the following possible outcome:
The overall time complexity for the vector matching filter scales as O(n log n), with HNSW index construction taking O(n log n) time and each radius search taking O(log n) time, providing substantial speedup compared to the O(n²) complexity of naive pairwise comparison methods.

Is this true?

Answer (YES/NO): NO